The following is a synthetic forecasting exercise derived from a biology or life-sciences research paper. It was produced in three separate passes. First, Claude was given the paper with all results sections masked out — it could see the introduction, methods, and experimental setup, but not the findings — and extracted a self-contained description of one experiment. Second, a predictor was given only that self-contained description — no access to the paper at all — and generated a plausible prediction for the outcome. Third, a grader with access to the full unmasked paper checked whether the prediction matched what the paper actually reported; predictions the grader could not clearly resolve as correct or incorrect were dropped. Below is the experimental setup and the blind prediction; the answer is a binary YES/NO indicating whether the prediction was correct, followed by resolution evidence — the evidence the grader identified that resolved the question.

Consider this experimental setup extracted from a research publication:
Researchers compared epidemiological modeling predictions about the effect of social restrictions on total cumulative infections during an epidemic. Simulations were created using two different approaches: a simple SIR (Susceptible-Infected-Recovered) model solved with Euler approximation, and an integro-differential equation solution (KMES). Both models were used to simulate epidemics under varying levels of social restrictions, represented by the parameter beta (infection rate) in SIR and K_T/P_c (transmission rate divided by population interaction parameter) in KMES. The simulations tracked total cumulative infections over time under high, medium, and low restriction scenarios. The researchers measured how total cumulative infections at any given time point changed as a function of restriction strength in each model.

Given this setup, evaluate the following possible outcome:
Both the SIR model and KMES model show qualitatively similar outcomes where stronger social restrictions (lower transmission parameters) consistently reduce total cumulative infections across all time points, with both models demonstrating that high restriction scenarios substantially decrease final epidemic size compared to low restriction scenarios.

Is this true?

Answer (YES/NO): NO